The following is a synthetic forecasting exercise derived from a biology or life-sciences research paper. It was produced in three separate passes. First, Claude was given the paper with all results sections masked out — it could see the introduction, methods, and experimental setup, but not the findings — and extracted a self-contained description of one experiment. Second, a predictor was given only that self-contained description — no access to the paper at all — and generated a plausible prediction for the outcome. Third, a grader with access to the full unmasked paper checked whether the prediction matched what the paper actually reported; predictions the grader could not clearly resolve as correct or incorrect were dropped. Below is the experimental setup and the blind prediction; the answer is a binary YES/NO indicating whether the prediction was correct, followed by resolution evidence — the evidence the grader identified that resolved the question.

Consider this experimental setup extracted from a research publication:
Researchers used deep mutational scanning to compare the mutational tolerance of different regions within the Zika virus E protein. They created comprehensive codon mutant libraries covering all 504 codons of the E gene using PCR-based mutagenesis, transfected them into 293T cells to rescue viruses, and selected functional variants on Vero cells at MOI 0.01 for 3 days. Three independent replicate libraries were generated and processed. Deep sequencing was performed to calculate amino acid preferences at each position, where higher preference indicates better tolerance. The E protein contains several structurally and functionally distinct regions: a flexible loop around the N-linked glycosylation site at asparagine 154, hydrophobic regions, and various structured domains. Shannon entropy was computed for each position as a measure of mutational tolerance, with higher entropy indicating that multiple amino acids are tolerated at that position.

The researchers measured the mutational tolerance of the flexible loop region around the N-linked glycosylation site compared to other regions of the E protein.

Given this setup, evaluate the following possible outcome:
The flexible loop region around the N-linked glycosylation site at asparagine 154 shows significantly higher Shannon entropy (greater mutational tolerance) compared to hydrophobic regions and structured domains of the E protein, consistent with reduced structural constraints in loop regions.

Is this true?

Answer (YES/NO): YES